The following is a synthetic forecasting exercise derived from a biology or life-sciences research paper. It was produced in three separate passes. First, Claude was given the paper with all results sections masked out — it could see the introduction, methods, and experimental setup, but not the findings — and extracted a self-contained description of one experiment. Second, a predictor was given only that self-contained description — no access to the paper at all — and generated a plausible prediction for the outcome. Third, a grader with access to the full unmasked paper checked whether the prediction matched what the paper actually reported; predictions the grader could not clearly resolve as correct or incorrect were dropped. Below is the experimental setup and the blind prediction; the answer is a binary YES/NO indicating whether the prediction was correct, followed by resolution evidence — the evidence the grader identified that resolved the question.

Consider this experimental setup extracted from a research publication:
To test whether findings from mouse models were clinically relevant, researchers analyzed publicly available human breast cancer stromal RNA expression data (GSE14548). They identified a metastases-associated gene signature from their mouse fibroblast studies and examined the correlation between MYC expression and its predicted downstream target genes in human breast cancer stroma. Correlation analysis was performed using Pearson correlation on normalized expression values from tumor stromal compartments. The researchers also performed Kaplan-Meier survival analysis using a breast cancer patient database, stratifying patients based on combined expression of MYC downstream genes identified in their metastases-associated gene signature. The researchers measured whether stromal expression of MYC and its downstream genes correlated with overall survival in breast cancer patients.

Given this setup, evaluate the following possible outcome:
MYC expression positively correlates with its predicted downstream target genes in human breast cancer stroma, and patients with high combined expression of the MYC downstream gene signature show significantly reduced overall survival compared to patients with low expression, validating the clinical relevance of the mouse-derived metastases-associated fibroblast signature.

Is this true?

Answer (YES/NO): YES